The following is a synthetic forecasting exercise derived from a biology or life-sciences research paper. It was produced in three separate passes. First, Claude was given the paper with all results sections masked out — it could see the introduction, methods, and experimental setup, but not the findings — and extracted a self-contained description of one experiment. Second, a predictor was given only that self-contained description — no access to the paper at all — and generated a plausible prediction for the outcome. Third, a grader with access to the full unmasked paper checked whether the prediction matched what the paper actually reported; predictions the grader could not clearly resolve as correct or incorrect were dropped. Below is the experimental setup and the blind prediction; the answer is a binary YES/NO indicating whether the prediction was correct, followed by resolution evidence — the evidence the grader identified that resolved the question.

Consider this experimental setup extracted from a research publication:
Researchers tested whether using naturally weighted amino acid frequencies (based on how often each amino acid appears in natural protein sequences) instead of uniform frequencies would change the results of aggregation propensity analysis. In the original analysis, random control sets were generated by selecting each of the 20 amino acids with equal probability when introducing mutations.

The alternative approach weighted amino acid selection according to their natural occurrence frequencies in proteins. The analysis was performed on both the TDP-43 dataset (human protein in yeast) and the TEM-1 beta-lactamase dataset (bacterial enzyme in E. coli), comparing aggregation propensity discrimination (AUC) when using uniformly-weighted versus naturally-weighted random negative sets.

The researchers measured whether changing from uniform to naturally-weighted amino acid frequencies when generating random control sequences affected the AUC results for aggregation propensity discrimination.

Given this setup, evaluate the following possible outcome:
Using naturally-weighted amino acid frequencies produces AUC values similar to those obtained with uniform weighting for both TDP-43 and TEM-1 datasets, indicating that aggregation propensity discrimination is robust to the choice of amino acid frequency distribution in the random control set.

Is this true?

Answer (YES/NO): YES